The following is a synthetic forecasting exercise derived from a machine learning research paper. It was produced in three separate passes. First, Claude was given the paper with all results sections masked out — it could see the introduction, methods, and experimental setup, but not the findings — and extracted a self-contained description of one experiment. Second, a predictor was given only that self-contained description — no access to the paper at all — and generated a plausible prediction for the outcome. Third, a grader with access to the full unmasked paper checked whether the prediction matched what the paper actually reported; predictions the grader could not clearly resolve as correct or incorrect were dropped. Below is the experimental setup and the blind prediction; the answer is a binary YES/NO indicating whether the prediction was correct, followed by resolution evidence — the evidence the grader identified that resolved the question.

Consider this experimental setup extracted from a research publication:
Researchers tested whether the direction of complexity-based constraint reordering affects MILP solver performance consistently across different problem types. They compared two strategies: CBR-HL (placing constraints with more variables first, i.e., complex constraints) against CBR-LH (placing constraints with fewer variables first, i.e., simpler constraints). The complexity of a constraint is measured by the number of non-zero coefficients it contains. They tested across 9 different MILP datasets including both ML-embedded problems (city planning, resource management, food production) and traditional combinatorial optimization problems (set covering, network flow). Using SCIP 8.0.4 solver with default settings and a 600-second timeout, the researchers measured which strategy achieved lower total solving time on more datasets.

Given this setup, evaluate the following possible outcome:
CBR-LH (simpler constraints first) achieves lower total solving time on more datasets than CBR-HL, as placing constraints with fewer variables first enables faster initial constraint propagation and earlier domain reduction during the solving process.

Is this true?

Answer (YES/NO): NO